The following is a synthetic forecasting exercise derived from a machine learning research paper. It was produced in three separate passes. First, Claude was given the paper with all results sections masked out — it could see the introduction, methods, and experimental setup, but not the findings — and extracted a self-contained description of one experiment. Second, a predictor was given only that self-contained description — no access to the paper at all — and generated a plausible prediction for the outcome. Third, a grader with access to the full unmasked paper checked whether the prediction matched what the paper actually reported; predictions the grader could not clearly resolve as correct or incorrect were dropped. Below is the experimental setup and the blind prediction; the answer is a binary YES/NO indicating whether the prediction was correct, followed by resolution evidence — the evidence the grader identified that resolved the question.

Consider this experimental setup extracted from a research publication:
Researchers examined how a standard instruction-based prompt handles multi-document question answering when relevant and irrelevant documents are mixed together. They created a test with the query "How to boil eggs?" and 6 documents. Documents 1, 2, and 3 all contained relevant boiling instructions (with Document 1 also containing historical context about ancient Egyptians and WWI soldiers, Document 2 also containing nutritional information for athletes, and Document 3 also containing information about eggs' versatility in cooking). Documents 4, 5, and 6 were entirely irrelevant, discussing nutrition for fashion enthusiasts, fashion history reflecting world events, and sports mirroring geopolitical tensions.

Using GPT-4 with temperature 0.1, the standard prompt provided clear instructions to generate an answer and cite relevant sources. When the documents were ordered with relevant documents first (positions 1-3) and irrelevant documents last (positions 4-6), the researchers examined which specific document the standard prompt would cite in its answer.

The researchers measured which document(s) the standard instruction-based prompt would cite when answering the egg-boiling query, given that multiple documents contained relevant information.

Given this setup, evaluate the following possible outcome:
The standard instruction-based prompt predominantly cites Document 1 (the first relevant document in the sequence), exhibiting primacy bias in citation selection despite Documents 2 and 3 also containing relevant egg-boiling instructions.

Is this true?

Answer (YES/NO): NO